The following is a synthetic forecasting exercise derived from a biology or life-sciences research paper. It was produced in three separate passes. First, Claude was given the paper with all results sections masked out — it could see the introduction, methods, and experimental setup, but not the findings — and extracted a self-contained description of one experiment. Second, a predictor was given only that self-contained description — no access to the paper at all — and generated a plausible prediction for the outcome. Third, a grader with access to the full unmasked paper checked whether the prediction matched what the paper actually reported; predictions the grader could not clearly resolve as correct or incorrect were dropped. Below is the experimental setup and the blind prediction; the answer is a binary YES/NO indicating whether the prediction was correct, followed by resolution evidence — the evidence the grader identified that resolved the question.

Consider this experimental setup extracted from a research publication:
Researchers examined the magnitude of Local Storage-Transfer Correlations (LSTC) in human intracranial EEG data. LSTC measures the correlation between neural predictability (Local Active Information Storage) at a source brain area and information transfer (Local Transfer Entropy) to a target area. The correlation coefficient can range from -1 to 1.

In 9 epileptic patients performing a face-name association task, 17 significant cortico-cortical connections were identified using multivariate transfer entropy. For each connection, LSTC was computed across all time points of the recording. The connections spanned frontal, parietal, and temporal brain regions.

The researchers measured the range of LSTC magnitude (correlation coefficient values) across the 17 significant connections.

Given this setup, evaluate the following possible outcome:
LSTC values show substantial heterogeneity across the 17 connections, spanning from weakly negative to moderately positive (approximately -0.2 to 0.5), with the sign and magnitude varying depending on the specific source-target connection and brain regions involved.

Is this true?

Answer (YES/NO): NO